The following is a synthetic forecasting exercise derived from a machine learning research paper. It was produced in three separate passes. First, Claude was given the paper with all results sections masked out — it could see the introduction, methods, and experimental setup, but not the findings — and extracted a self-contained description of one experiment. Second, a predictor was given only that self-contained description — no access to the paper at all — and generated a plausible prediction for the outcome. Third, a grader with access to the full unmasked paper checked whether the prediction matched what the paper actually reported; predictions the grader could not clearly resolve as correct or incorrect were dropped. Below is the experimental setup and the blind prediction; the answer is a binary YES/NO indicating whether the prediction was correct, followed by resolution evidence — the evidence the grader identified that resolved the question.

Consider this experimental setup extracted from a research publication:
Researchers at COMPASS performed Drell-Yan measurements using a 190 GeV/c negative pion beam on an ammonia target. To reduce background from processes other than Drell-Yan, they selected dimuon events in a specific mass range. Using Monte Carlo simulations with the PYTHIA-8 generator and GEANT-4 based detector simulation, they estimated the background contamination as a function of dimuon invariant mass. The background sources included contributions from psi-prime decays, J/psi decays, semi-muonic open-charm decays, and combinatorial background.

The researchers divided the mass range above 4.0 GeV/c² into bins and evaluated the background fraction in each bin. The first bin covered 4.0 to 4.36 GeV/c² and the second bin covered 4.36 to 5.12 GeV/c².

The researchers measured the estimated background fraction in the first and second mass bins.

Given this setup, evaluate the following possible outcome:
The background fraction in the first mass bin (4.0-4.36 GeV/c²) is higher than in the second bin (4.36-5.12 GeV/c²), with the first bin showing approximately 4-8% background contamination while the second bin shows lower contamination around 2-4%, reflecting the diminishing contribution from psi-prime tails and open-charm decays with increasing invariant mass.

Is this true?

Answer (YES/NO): NO